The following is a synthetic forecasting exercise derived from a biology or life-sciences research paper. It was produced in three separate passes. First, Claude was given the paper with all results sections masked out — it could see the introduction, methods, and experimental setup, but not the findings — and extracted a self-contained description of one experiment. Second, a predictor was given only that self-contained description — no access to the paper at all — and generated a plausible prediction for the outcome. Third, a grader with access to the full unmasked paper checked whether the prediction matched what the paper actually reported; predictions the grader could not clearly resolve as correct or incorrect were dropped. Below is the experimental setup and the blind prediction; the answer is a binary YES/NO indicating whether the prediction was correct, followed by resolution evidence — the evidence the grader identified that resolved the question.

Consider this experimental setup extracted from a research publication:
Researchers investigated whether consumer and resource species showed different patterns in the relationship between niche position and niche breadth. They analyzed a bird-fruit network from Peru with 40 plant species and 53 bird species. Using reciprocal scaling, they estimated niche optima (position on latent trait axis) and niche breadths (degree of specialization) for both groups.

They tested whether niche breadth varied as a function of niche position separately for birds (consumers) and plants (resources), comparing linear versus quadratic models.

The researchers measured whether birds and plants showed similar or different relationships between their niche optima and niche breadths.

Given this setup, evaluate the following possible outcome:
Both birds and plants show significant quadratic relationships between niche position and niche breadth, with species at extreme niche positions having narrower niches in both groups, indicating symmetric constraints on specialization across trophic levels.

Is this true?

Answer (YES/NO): NO